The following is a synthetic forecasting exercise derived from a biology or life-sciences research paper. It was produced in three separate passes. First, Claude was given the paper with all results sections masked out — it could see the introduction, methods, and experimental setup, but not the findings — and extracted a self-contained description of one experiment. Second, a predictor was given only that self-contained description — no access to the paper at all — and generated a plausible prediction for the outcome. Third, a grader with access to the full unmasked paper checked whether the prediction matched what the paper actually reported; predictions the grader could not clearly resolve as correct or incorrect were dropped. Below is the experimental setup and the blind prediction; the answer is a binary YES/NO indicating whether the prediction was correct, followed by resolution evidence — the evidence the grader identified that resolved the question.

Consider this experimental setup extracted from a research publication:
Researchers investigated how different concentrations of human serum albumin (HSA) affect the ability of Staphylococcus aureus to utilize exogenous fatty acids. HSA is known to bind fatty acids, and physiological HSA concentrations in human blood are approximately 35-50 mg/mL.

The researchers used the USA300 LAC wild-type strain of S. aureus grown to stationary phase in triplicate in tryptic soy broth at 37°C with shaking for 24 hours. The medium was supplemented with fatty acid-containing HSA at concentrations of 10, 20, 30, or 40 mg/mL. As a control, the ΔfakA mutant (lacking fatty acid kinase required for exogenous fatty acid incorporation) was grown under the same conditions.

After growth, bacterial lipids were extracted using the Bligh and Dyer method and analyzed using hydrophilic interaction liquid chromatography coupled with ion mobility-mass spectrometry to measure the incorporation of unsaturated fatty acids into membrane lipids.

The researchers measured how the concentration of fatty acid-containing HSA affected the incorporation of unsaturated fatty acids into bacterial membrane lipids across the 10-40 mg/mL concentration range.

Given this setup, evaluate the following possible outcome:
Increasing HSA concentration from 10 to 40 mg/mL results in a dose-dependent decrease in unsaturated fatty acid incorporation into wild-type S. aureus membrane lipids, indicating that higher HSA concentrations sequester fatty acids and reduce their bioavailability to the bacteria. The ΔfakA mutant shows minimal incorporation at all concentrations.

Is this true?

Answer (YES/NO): NO